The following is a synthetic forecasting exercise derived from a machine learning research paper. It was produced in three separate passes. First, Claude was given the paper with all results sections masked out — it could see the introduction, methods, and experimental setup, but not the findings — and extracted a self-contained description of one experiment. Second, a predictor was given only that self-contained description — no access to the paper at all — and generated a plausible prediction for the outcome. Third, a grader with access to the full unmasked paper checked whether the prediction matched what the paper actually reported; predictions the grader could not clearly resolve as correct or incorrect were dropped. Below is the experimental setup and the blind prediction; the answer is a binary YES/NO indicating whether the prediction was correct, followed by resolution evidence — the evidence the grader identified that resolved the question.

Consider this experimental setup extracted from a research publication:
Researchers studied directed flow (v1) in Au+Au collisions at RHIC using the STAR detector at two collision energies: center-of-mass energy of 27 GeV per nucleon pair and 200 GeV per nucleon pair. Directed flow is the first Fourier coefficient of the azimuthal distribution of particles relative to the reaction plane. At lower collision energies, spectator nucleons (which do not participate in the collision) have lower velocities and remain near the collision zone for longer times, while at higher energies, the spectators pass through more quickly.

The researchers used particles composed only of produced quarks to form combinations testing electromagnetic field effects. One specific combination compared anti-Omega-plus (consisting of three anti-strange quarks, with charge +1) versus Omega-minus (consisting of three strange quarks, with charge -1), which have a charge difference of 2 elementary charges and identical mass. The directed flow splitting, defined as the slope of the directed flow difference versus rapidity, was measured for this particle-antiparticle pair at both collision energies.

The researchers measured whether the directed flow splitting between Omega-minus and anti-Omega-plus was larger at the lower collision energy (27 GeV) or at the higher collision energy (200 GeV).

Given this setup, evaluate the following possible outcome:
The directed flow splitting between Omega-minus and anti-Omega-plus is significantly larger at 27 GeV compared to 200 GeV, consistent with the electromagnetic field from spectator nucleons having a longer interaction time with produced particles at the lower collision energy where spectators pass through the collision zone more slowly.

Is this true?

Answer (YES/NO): YES